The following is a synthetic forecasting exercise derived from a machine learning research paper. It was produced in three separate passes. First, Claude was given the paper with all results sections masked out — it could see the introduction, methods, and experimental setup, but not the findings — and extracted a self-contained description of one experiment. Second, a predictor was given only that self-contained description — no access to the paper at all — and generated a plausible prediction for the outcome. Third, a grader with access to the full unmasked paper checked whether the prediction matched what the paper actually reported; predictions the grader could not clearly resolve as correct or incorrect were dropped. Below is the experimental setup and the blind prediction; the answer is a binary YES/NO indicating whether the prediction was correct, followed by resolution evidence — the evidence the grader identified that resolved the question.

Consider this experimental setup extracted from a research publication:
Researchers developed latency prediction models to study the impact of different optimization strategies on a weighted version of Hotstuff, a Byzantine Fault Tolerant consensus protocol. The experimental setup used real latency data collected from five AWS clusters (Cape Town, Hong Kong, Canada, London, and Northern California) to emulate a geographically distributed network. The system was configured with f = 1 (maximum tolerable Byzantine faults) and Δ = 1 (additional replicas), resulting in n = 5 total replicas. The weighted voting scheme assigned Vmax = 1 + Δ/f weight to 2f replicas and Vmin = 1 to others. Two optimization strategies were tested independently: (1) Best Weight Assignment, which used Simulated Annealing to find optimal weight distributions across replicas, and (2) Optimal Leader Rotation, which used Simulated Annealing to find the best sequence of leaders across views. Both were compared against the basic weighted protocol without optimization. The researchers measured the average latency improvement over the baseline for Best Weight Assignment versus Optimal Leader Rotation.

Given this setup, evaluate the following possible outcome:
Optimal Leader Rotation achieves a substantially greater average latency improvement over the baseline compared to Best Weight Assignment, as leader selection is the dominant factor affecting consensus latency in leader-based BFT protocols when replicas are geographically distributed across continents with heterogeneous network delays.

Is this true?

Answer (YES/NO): NO